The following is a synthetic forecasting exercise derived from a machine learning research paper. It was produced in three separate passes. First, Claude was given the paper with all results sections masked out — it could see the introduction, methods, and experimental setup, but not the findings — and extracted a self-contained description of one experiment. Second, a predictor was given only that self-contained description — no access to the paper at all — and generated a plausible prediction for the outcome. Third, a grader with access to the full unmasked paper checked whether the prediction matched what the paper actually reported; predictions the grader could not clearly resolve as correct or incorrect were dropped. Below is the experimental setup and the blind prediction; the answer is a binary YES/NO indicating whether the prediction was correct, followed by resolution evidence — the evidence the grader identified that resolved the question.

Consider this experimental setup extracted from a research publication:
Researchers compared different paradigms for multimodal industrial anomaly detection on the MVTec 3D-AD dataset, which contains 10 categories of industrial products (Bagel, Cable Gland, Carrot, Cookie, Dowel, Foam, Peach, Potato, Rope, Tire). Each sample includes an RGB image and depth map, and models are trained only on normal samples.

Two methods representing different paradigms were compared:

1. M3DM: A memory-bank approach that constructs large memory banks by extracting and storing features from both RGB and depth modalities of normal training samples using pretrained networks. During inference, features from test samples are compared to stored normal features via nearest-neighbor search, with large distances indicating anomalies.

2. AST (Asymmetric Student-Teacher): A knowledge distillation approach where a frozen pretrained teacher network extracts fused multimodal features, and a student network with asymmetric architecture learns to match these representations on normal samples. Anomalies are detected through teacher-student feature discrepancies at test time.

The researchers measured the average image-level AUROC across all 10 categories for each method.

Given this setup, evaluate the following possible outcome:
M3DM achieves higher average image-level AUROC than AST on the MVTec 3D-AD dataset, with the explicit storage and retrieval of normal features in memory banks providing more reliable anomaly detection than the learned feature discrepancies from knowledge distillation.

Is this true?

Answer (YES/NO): YES